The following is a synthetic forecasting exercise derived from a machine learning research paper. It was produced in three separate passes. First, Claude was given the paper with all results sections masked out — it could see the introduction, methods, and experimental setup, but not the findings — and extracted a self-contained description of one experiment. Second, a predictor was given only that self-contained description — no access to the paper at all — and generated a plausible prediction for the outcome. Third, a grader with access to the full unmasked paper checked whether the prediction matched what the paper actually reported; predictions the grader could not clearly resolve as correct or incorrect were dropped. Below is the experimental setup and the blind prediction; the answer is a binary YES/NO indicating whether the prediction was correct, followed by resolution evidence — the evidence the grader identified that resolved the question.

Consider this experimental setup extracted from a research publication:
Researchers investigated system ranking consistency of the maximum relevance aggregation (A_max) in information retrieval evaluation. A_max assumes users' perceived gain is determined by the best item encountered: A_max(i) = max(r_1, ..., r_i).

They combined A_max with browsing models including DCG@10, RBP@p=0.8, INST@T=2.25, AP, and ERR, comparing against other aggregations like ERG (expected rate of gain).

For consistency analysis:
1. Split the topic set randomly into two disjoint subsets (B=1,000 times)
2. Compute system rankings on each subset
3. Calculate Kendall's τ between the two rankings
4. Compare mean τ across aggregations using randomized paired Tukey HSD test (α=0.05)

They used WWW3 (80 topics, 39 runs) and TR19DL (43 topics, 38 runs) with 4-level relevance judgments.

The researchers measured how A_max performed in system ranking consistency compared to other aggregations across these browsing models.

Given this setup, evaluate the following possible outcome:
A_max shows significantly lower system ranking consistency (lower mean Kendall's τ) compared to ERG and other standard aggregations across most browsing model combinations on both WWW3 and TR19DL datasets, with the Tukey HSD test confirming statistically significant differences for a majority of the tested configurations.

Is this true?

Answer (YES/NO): YES